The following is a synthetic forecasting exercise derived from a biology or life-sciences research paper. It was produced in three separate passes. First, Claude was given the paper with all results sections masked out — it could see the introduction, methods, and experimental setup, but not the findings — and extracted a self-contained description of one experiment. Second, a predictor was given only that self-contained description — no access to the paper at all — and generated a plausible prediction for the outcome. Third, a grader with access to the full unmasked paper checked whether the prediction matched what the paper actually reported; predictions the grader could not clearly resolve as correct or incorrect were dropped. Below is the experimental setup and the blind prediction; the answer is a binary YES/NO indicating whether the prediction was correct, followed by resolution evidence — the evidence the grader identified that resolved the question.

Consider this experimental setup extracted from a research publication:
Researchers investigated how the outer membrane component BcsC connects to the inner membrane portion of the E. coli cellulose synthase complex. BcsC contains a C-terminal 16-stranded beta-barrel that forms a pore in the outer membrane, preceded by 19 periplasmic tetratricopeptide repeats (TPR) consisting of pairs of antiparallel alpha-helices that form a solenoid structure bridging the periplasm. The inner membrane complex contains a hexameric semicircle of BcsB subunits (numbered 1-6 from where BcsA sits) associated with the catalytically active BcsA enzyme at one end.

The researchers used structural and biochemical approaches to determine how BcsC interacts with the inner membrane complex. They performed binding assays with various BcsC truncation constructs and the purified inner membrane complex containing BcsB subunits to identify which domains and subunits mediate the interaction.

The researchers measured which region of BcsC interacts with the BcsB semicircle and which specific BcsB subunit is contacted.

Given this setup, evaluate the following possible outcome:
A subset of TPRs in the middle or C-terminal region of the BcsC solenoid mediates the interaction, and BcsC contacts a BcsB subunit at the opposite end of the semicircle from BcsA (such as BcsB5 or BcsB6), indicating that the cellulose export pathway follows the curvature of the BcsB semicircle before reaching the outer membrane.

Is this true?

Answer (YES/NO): NO